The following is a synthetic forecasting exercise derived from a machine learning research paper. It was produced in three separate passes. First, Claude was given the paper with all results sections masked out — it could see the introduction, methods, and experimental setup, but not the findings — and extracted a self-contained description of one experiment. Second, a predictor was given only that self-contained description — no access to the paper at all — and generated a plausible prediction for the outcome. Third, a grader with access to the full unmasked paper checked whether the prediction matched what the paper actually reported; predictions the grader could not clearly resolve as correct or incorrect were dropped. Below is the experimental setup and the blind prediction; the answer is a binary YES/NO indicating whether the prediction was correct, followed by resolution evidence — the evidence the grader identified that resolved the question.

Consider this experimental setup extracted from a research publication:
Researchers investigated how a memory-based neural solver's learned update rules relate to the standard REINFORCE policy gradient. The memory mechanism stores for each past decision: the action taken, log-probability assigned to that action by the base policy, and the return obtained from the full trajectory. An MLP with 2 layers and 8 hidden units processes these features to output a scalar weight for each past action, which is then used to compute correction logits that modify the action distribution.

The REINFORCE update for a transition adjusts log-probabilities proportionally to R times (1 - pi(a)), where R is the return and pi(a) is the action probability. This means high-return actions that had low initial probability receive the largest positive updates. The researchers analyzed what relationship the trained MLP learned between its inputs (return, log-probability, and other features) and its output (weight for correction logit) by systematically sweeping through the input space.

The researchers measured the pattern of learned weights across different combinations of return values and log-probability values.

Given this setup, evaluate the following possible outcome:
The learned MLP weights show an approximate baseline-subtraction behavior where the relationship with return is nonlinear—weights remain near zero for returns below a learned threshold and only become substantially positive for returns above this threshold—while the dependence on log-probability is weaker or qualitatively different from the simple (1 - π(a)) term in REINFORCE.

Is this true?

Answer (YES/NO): NO